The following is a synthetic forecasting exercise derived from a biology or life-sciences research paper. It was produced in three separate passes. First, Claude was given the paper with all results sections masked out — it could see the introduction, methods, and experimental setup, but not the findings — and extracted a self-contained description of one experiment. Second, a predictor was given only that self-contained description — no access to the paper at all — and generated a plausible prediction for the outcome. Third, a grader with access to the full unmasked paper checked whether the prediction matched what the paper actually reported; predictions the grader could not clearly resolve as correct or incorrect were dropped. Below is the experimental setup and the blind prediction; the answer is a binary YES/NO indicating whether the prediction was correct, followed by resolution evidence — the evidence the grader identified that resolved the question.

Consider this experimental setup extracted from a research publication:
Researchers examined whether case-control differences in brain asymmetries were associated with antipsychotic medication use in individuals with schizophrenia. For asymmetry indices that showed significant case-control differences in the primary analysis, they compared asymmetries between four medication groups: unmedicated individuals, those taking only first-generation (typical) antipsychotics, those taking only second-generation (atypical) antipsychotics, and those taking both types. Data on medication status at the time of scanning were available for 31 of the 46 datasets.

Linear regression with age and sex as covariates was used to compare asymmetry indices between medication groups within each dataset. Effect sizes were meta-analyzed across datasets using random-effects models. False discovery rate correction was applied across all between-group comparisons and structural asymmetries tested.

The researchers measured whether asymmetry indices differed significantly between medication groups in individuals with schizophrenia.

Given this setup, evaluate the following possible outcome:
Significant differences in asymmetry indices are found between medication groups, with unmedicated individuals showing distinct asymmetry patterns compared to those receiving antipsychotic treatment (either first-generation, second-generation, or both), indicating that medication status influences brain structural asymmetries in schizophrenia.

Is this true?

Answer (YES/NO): NO